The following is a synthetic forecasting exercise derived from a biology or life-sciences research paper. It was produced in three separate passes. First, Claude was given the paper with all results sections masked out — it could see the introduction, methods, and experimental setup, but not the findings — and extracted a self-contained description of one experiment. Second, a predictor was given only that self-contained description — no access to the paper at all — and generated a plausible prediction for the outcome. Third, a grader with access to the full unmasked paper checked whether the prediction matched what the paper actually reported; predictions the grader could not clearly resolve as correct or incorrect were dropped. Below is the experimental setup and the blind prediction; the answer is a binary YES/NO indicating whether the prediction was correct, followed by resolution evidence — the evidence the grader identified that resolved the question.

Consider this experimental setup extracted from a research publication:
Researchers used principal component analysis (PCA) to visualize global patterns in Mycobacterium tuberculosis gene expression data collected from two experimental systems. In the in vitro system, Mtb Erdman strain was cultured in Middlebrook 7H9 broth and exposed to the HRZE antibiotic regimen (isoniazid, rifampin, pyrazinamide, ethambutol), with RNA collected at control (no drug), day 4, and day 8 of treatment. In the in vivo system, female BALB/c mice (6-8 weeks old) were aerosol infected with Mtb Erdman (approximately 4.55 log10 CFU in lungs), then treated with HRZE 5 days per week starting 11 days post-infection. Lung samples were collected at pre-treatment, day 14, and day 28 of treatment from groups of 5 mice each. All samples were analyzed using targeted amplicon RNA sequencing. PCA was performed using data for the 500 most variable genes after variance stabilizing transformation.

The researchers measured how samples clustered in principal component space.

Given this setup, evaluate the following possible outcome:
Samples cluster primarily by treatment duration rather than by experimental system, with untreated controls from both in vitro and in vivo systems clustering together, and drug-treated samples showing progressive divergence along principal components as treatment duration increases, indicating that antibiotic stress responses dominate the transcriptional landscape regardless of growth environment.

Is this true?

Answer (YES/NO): NO